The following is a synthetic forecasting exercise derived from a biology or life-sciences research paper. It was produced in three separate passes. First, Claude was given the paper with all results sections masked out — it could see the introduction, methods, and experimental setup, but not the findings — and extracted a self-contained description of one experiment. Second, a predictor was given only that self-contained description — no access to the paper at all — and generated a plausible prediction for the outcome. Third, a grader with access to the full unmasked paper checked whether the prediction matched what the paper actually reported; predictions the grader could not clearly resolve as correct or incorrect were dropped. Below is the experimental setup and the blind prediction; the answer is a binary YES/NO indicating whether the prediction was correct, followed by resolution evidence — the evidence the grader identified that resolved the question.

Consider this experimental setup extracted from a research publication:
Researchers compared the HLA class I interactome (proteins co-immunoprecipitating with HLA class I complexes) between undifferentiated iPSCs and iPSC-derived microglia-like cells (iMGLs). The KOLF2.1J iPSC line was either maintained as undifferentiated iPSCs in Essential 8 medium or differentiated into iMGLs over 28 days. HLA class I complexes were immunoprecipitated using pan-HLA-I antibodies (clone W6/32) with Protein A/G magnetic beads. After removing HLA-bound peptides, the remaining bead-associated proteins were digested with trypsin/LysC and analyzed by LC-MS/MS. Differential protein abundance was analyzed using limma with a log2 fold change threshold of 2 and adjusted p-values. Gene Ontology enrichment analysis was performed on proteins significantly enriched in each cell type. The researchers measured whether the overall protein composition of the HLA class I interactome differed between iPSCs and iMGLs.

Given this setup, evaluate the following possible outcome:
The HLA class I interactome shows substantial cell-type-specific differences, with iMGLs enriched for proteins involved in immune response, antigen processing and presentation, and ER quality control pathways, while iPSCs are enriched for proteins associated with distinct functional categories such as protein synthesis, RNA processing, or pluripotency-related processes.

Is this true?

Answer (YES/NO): NO